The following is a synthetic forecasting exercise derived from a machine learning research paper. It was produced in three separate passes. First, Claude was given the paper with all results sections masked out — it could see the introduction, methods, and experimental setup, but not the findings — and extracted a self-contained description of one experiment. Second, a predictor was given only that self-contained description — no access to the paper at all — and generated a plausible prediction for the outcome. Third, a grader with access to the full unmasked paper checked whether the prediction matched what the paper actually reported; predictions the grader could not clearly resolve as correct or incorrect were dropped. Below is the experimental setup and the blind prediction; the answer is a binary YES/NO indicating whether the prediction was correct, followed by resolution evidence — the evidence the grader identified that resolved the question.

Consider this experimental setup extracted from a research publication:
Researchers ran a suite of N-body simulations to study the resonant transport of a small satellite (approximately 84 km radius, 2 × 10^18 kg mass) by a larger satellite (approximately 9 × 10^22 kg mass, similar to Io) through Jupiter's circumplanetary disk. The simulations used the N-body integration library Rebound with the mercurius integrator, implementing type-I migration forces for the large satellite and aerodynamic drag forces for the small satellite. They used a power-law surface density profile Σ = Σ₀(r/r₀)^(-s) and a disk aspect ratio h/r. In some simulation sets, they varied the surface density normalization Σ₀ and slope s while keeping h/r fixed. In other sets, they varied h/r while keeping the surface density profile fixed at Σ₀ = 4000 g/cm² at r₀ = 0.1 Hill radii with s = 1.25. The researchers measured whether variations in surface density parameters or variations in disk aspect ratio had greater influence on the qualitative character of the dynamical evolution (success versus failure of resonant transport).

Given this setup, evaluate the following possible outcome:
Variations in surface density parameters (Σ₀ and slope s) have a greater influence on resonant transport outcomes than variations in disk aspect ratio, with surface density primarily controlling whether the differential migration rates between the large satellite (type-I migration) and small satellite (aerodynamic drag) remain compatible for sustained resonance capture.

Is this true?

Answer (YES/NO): NO